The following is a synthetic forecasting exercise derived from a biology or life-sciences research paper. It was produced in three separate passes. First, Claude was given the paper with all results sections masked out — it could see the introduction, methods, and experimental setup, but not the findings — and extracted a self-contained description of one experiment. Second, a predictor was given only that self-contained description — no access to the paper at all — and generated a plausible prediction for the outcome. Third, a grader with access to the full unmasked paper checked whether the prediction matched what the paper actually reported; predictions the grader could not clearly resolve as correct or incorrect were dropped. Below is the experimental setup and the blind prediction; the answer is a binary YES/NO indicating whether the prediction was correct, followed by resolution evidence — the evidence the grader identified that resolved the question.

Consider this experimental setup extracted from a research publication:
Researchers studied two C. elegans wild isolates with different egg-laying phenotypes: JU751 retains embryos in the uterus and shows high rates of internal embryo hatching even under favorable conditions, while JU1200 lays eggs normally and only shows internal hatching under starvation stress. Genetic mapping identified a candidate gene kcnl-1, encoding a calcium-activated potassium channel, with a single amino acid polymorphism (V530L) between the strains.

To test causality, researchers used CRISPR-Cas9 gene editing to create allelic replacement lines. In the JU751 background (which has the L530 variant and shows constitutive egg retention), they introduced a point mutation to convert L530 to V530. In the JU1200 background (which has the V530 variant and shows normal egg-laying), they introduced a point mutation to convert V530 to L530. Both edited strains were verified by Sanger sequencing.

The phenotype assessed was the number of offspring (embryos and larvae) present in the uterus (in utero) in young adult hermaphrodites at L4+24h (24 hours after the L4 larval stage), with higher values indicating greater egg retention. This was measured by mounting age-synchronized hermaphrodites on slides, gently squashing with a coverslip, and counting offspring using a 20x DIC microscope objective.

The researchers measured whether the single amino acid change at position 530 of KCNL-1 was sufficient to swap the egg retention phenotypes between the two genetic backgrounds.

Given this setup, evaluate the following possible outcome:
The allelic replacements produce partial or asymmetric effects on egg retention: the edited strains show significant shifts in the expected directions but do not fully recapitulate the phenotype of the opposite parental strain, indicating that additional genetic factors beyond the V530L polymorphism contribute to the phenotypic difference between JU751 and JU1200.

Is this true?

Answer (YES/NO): NO